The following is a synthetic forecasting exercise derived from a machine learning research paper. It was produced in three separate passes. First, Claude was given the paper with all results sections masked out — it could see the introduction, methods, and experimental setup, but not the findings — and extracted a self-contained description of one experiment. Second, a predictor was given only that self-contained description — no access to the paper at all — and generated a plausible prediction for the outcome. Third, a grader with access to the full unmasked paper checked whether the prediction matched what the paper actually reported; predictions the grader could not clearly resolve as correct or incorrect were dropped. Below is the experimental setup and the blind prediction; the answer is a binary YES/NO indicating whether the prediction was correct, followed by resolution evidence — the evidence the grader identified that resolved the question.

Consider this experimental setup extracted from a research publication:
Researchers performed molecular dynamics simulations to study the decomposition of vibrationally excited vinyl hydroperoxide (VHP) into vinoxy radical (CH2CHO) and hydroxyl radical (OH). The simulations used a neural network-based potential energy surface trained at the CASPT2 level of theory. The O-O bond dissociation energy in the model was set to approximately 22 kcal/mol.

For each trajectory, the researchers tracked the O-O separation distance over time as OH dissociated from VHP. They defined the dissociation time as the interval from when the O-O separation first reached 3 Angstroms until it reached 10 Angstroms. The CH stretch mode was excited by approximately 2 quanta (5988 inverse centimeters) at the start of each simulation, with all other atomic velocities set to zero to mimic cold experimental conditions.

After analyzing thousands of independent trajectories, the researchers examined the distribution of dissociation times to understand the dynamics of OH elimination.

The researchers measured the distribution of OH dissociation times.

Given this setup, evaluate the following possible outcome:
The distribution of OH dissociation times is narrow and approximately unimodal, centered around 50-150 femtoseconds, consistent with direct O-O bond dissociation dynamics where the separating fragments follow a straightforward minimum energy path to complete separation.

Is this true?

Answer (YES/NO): NO